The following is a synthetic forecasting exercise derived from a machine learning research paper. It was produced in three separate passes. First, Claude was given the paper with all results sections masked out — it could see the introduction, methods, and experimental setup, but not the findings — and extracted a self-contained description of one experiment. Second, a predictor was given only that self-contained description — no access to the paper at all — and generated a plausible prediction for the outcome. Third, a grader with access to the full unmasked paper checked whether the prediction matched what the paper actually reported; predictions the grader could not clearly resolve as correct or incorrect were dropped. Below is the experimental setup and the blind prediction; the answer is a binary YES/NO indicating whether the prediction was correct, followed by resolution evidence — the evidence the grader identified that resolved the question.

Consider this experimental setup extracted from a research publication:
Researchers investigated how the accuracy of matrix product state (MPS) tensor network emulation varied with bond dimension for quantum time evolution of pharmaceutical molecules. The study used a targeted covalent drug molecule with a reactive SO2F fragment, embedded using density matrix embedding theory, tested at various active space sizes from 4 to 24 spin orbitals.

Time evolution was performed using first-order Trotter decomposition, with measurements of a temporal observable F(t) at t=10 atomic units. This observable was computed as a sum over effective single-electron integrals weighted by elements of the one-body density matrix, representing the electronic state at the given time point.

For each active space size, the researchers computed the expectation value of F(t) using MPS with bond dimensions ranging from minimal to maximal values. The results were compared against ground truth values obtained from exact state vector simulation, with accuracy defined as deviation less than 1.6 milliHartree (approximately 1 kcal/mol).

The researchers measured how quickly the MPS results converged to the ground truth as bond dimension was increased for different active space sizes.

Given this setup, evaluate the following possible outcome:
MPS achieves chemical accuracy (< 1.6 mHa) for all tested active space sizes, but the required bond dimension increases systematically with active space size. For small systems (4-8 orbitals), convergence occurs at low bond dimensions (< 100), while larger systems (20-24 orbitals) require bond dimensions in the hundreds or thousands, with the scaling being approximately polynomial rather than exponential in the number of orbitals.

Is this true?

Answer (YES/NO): NO